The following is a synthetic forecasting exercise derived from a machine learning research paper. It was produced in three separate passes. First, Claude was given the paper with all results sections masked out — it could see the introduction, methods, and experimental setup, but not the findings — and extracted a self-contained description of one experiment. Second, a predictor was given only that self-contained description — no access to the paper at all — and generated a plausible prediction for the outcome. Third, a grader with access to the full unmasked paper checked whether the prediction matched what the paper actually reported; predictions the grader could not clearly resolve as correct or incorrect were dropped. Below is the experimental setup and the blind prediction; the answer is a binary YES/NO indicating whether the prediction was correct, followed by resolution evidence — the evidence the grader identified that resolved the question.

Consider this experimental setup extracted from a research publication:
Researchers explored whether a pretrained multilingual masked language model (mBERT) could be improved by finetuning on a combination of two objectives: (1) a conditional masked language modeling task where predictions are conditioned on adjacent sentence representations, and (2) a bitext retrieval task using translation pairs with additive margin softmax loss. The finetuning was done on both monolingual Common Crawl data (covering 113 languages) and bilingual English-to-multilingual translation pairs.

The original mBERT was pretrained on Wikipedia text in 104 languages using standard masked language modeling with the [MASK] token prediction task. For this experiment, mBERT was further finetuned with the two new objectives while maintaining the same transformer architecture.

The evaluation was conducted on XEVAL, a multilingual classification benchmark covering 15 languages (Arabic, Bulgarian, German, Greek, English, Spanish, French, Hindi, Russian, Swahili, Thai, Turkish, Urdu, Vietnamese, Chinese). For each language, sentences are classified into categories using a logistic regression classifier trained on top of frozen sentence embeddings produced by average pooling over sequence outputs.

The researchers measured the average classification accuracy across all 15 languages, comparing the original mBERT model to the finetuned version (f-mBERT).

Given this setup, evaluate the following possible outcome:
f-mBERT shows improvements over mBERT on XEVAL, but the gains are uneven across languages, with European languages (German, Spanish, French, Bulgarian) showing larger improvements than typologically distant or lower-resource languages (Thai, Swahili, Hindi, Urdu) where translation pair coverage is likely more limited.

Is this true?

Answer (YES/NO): NO